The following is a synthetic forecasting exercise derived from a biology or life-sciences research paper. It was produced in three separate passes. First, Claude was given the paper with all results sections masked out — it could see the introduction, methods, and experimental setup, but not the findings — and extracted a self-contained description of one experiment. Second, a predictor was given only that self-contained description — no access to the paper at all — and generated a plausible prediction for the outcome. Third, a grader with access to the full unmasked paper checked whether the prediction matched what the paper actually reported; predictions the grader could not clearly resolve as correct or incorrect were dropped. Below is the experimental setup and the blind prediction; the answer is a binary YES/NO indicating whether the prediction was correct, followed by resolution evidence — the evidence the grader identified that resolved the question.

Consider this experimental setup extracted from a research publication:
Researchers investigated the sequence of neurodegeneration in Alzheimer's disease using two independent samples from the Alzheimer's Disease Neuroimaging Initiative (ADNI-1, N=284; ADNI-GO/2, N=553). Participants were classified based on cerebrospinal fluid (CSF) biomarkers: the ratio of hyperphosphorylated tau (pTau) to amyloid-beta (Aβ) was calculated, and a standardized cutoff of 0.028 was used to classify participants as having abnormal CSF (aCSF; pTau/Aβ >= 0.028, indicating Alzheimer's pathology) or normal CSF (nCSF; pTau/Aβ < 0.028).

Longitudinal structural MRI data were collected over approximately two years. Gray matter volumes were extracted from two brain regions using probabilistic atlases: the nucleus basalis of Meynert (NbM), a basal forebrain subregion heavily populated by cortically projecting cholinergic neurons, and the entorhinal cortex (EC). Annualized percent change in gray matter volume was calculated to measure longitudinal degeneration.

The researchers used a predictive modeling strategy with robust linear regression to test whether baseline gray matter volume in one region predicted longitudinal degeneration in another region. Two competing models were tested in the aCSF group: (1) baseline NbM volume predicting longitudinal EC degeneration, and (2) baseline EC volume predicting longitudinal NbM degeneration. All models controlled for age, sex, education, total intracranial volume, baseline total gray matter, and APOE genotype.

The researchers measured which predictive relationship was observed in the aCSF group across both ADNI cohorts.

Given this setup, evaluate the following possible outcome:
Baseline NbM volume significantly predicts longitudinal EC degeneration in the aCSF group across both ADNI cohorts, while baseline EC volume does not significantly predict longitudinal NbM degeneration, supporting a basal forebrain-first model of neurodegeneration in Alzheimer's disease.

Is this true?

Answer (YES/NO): YES